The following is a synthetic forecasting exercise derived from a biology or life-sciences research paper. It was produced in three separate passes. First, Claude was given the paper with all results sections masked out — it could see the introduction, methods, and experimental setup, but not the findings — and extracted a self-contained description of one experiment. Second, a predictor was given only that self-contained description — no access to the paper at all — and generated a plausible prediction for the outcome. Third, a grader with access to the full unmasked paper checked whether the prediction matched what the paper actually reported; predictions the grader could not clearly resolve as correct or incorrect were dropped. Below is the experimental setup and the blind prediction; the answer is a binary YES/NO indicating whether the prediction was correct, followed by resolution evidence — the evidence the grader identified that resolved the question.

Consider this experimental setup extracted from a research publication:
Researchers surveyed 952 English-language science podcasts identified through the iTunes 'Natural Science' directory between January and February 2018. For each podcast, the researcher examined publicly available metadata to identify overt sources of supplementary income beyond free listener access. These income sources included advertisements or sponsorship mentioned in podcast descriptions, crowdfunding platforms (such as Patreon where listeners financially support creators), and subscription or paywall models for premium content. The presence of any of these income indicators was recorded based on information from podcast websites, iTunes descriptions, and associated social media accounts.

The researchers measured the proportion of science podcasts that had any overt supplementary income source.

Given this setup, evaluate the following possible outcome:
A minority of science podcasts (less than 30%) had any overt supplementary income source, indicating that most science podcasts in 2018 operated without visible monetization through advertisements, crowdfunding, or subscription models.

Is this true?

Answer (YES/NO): YES